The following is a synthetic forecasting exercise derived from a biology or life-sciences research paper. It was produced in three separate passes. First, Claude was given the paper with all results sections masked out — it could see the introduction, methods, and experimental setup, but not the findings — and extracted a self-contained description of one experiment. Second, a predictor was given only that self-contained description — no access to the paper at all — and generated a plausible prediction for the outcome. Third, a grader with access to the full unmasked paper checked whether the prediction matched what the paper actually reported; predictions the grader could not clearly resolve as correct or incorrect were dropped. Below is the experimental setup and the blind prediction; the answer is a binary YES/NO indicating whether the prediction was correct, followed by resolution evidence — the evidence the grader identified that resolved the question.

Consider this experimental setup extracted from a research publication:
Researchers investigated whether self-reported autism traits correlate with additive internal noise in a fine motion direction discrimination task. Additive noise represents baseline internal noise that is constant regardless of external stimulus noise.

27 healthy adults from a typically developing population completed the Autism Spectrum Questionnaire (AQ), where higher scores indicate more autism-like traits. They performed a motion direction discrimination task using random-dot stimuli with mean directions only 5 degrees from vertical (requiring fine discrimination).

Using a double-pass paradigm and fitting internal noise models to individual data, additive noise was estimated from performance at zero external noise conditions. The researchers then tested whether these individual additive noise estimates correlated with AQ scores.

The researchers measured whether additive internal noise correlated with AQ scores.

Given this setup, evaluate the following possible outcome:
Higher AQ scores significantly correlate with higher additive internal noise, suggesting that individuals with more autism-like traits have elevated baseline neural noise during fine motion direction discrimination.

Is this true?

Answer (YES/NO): NO